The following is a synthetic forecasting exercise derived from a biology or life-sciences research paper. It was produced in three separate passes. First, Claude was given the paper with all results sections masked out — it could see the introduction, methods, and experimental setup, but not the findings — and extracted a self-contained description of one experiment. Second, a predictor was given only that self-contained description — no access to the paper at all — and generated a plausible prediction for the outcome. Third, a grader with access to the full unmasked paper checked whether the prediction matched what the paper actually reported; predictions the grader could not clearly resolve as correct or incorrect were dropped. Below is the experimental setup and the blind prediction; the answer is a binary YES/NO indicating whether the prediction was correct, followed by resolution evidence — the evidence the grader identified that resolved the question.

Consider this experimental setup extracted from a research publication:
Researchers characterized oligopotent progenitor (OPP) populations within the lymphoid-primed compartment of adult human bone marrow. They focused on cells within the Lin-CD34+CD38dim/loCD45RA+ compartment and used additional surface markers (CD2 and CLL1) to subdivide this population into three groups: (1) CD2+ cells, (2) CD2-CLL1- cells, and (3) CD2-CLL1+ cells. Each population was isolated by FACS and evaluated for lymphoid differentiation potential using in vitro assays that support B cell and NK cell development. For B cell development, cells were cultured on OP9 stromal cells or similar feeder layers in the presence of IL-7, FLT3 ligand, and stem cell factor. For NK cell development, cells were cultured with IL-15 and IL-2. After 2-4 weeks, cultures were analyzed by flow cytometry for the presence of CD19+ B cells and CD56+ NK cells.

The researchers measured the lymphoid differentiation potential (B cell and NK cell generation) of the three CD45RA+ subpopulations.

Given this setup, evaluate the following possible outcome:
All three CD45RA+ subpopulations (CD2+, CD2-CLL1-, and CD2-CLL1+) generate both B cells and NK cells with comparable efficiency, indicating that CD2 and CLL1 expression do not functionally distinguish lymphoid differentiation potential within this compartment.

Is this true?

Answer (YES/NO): NO